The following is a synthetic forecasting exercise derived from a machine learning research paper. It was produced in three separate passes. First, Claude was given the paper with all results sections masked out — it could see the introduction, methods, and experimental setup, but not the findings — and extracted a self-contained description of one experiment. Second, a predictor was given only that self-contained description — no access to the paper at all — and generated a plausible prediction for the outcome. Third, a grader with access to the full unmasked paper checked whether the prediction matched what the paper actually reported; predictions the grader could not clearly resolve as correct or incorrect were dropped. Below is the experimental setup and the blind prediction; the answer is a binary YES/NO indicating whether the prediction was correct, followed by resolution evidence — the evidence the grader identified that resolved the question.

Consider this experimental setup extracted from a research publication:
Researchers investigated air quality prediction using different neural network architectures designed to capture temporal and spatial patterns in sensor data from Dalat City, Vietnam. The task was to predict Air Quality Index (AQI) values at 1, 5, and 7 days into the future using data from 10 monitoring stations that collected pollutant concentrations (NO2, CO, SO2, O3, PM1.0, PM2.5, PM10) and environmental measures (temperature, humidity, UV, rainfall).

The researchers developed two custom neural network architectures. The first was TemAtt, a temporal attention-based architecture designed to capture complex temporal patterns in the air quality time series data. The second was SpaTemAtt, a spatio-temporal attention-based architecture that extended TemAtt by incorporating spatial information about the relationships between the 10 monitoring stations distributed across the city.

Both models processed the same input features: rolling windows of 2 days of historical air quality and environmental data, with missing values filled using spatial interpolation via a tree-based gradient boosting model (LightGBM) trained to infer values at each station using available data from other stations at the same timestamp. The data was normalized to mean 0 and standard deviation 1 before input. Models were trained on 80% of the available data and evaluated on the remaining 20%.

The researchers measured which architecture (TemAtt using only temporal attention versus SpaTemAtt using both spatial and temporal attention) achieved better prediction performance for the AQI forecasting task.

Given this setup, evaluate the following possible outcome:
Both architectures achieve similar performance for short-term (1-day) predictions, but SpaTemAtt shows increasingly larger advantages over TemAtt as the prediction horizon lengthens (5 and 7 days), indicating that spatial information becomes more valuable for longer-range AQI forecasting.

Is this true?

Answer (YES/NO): NO